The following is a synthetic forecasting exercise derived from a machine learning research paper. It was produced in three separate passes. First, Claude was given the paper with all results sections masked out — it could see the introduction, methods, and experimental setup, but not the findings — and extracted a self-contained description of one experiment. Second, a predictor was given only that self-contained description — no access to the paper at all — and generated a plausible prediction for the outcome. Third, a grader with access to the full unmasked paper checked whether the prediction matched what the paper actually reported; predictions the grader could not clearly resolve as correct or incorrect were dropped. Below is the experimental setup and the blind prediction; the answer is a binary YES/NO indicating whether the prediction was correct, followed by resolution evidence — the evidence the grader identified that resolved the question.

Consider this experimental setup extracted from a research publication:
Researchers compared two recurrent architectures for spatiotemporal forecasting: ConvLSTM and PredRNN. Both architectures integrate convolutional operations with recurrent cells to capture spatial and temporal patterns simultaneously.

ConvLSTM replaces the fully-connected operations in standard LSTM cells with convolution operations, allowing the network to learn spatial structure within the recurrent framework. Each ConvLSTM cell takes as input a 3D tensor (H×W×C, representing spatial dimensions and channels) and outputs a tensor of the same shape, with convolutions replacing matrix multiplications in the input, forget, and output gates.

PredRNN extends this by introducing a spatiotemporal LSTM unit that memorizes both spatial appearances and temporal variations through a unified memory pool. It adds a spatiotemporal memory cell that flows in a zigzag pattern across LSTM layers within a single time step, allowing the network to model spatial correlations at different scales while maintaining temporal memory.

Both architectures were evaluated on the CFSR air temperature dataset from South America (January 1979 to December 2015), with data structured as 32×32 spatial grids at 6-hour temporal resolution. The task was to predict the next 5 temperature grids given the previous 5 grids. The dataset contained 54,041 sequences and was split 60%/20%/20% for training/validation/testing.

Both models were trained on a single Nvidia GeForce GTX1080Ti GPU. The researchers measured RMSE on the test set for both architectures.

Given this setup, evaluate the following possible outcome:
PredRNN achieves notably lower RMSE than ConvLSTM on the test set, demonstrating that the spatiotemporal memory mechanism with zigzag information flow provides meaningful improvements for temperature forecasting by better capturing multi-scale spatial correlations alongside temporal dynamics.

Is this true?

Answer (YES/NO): YES